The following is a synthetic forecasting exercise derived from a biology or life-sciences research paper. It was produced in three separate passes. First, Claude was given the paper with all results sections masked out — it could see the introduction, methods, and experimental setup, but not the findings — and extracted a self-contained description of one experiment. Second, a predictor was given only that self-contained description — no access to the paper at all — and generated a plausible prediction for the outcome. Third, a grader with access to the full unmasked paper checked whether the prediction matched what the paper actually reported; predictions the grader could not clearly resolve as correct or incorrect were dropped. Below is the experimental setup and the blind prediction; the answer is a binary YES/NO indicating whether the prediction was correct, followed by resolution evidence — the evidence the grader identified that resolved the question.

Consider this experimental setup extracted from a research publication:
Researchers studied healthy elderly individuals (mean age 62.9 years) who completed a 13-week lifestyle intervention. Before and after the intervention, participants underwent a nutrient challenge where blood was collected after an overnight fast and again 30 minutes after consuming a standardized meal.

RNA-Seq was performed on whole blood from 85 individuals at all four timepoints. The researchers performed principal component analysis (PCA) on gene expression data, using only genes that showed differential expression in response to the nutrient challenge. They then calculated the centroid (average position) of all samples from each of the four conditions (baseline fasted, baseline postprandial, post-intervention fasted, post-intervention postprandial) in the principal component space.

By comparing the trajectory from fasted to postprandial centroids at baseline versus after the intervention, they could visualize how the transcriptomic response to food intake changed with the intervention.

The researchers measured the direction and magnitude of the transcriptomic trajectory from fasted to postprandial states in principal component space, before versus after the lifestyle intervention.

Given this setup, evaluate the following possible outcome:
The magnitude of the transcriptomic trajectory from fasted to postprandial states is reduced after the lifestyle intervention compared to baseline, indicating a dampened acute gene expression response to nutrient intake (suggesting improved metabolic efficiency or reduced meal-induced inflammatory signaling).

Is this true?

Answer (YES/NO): NO